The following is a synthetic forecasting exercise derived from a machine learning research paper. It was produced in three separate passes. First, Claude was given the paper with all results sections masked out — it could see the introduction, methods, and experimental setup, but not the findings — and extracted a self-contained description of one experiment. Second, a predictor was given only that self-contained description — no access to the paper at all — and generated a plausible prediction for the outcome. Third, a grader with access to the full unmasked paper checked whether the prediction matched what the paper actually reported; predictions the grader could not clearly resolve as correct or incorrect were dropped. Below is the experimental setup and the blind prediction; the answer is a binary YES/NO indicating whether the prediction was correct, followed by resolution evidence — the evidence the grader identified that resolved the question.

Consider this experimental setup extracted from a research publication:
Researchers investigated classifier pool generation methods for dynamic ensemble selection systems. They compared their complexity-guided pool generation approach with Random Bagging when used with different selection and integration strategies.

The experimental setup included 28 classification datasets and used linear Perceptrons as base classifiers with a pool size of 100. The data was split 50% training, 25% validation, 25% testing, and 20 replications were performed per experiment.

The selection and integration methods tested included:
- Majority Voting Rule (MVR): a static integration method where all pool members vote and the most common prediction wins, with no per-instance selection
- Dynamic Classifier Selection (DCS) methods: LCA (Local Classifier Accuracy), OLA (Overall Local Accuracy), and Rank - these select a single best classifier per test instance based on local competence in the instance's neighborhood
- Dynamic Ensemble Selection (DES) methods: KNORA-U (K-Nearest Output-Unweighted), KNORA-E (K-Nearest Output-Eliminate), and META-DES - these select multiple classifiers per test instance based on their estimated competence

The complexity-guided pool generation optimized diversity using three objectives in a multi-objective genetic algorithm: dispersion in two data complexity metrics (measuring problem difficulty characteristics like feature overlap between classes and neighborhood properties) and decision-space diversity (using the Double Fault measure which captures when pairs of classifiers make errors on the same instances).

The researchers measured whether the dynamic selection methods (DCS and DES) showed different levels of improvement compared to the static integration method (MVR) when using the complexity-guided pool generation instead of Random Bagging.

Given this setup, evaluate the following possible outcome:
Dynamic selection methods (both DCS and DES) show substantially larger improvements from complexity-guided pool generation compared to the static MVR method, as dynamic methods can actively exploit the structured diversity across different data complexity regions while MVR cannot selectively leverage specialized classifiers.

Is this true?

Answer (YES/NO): NO